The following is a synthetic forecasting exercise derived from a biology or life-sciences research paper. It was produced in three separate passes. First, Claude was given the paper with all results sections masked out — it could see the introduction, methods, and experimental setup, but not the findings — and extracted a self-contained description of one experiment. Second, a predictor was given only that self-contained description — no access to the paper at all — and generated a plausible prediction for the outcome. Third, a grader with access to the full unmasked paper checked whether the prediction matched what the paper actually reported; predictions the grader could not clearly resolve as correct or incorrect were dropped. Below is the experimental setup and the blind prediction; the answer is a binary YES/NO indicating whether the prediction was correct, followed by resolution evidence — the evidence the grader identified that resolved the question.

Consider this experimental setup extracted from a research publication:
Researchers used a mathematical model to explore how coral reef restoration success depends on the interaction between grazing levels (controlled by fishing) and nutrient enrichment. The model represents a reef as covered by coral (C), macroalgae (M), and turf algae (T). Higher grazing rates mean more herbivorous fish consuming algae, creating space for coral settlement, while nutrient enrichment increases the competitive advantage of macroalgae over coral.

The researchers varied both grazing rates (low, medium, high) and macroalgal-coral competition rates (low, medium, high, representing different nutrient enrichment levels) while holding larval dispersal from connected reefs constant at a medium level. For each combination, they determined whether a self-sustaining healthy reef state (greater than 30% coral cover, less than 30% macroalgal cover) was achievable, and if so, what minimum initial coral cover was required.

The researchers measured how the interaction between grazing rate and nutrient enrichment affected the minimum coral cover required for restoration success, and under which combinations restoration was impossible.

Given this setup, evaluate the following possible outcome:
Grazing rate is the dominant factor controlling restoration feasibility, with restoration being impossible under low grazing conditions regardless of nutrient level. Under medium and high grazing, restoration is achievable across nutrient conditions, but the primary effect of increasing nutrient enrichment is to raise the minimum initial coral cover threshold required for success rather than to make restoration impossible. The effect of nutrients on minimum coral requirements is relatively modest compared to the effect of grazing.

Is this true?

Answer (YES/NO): NO